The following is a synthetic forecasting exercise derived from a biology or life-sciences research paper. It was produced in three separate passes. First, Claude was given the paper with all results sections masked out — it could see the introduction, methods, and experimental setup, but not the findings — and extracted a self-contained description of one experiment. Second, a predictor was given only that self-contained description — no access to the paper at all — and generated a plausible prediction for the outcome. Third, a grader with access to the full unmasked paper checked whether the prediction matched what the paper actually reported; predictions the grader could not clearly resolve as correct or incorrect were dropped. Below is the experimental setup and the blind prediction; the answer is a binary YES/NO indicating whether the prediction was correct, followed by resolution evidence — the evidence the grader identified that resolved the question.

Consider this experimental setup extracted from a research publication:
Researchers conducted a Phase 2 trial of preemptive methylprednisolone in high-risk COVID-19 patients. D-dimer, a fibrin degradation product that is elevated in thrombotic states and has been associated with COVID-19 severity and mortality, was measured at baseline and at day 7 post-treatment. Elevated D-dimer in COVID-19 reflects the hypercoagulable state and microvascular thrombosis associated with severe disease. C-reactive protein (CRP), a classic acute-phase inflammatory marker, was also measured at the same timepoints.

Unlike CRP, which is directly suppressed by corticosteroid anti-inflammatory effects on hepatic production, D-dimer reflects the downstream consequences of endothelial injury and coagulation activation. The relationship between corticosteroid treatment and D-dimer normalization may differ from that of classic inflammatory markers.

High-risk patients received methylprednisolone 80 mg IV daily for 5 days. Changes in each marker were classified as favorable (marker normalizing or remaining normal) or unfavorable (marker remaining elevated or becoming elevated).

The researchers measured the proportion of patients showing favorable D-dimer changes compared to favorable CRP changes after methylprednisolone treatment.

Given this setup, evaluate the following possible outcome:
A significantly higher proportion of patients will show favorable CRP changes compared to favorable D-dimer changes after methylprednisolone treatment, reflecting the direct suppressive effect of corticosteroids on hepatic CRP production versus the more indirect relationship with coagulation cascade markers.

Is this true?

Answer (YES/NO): YES